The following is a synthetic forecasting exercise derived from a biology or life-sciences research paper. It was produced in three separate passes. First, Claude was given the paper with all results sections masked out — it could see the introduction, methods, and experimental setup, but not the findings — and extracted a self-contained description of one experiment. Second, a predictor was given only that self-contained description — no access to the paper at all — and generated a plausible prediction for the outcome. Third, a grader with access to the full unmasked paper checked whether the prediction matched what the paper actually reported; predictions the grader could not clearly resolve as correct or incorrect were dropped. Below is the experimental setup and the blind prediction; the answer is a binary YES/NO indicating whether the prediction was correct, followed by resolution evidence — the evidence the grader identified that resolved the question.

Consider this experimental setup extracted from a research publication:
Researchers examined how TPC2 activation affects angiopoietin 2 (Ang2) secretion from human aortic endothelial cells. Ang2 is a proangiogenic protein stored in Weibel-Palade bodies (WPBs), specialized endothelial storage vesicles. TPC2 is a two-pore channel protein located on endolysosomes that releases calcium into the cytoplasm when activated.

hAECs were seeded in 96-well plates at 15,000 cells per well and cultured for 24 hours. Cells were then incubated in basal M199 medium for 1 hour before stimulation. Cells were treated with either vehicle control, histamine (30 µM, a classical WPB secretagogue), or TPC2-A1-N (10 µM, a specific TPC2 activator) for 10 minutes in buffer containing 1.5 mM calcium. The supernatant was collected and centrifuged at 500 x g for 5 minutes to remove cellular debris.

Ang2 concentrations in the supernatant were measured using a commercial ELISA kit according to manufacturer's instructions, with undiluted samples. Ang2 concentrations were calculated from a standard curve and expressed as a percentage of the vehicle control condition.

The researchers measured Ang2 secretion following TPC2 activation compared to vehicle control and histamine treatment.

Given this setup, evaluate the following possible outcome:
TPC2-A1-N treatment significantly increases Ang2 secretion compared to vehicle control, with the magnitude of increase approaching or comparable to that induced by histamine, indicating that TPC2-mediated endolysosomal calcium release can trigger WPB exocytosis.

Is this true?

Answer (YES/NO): NO